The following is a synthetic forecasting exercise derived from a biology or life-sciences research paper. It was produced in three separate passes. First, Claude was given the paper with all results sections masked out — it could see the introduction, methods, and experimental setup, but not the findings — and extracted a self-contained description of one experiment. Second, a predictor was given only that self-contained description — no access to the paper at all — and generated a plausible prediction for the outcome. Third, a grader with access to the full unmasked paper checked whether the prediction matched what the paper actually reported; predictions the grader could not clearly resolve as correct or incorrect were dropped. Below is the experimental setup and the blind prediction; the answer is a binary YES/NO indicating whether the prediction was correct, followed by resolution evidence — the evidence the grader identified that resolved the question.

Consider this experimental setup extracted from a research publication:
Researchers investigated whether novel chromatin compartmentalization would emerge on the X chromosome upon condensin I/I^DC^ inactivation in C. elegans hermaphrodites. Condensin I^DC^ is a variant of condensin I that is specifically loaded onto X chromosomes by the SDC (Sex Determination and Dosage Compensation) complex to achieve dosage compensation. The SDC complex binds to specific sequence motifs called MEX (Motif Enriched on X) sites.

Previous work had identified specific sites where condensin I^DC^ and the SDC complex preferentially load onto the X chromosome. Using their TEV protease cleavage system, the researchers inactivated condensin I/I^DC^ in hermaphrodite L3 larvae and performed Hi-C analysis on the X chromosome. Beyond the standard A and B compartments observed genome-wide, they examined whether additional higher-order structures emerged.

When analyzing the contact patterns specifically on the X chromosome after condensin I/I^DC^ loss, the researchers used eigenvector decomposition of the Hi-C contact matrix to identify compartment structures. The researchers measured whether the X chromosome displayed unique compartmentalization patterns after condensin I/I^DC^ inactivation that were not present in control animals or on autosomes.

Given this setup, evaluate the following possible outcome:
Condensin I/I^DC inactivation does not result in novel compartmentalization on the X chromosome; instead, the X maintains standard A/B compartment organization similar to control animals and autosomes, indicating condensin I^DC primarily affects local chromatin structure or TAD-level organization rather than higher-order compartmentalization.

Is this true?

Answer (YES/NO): NO